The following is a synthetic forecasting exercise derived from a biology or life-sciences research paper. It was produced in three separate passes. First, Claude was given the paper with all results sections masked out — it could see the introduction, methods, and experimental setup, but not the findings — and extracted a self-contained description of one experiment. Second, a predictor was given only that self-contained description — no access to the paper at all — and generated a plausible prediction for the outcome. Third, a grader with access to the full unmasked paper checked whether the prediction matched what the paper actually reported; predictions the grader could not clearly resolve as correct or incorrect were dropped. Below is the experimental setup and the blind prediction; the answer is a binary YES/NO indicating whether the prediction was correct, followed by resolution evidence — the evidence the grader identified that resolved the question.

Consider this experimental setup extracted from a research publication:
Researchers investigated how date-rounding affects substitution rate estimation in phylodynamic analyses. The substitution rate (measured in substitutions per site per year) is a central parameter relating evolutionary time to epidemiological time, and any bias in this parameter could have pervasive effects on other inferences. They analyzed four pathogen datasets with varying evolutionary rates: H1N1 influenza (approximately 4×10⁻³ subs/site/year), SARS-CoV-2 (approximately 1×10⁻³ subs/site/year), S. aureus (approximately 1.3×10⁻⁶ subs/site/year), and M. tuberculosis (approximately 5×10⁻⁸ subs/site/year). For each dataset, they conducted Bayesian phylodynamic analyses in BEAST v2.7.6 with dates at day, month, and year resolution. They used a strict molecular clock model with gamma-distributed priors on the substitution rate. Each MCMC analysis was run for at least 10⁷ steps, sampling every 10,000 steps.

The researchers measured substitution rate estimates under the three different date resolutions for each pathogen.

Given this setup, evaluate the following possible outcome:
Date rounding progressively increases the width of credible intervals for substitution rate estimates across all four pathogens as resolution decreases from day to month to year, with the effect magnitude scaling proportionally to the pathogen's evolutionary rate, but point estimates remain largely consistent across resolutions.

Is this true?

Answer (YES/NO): NO